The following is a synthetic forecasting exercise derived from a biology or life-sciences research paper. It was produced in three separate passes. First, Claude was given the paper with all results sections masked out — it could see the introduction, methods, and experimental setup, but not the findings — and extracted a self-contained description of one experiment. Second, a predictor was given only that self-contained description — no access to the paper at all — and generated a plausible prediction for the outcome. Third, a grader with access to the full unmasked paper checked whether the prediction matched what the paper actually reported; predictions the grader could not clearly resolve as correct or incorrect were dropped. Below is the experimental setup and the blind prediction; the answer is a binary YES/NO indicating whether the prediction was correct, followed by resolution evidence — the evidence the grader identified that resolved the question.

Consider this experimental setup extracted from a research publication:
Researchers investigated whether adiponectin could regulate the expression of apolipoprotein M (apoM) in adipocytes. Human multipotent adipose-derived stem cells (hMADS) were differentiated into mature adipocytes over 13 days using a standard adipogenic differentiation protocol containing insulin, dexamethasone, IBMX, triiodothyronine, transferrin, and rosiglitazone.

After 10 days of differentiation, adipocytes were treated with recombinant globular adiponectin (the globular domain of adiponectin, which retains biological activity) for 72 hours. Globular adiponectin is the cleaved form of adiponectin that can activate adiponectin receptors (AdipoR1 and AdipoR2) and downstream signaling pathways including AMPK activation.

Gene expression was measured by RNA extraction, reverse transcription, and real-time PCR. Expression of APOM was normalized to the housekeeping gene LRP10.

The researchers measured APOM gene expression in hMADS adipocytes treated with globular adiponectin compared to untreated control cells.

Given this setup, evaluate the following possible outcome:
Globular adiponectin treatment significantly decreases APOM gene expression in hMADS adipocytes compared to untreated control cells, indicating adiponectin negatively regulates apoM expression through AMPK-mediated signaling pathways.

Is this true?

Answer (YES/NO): NO